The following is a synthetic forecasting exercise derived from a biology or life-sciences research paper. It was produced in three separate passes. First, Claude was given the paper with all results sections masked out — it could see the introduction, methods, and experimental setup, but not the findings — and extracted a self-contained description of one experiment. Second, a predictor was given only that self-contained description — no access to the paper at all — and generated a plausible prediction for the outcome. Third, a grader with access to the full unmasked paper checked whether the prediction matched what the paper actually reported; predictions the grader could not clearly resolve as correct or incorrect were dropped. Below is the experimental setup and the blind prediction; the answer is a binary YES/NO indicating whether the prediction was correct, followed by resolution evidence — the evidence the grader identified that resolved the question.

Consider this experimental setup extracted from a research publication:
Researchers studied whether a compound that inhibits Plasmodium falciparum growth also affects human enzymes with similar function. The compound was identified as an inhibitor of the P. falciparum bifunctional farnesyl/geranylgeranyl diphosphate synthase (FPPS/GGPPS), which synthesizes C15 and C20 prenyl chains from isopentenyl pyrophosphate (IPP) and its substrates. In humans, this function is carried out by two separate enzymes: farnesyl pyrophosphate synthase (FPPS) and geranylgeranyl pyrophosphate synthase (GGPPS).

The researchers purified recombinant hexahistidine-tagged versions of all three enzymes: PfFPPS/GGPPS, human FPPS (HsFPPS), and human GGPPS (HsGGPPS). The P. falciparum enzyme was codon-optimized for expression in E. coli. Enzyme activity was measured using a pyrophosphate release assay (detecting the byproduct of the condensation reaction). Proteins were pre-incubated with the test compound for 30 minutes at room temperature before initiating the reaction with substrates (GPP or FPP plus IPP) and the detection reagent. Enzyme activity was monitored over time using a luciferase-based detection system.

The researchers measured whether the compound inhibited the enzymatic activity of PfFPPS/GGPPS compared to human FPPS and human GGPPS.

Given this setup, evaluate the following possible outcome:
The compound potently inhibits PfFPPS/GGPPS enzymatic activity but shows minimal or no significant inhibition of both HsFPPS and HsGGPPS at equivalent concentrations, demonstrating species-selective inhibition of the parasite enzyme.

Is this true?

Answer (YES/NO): YES